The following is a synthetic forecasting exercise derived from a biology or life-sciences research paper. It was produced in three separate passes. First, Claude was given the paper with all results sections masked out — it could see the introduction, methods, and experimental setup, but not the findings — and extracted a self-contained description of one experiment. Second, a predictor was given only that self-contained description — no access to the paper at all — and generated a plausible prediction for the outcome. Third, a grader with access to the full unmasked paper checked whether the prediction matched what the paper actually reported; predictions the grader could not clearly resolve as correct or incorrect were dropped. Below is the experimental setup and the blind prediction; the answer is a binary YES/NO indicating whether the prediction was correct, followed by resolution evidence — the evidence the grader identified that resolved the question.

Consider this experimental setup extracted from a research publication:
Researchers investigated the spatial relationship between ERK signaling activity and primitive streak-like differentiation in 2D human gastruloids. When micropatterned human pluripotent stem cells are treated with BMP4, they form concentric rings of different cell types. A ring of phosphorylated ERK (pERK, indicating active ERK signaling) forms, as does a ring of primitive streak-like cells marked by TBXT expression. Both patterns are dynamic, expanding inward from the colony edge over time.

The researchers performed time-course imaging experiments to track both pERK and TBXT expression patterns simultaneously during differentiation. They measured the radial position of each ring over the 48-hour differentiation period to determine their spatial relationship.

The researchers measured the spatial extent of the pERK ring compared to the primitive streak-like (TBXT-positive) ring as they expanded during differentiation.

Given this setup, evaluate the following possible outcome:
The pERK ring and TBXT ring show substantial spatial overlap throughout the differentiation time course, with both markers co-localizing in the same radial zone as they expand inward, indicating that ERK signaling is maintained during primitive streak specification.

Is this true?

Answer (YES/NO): NO